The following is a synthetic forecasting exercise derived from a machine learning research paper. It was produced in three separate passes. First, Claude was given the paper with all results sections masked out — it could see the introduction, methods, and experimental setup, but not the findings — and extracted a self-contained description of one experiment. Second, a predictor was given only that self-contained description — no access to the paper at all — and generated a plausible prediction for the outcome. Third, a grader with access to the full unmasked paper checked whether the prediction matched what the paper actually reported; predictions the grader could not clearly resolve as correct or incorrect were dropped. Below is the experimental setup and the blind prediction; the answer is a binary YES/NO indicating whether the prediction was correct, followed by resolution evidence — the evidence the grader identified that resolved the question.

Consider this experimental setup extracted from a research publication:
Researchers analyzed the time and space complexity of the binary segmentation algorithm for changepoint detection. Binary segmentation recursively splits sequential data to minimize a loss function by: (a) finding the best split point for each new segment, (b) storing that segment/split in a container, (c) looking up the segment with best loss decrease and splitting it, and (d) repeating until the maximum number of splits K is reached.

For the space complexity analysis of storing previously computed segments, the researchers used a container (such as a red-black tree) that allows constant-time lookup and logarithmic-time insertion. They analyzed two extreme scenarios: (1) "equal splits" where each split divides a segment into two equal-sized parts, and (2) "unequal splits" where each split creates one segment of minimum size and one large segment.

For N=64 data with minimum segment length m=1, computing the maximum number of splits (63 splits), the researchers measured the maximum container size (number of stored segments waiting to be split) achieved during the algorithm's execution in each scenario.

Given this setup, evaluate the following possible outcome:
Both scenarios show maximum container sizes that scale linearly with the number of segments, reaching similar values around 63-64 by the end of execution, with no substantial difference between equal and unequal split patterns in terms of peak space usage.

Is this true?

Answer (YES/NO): NO